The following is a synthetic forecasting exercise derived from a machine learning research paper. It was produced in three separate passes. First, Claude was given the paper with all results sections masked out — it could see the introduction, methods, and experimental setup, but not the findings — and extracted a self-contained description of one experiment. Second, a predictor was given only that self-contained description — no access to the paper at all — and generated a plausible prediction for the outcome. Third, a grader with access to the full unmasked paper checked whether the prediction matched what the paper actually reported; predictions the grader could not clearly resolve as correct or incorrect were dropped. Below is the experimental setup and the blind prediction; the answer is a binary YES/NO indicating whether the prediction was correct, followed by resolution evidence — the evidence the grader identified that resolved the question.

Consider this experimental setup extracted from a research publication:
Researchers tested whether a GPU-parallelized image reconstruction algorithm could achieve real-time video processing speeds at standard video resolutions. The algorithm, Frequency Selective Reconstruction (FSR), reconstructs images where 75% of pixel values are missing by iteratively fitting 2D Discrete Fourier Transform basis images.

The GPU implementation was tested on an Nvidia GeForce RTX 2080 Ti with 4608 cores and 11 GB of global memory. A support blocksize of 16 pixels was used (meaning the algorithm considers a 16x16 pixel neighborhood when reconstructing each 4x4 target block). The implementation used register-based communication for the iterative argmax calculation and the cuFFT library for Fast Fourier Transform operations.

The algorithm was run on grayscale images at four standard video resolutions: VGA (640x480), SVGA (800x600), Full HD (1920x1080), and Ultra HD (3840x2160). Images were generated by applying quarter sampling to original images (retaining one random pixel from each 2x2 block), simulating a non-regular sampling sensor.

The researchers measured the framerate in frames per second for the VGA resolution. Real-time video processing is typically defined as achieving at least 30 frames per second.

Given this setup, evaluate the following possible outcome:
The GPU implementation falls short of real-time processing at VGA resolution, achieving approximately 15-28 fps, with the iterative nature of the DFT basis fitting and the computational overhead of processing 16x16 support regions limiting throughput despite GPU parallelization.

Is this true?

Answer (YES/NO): NO